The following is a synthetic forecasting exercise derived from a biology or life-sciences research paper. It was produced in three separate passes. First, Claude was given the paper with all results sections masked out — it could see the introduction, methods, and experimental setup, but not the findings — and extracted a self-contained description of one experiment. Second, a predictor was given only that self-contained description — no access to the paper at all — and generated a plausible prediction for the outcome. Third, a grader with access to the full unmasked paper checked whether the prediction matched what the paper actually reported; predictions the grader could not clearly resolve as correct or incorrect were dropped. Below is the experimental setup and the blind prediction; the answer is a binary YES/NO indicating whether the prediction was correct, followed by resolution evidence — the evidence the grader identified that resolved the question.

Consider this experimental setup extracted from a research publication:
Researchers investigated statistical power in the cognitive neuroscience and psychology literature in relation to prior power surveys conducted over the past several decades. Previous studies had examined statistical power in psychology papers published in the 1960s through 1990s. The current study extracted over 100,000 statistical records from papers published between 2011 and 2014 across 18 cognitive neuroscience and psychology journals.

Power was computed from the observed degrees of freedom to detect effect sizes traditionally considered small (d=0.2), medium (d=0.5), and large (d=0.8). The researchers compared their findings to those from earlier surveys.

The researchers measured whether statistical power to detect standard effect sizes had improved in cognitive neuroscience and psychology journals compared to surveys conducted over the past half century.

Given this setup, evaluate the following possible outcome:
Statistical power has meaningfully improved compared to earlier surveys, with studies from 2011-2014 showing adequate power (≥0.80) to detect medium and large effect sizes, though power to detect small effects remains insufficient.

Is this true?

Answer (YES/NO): NO